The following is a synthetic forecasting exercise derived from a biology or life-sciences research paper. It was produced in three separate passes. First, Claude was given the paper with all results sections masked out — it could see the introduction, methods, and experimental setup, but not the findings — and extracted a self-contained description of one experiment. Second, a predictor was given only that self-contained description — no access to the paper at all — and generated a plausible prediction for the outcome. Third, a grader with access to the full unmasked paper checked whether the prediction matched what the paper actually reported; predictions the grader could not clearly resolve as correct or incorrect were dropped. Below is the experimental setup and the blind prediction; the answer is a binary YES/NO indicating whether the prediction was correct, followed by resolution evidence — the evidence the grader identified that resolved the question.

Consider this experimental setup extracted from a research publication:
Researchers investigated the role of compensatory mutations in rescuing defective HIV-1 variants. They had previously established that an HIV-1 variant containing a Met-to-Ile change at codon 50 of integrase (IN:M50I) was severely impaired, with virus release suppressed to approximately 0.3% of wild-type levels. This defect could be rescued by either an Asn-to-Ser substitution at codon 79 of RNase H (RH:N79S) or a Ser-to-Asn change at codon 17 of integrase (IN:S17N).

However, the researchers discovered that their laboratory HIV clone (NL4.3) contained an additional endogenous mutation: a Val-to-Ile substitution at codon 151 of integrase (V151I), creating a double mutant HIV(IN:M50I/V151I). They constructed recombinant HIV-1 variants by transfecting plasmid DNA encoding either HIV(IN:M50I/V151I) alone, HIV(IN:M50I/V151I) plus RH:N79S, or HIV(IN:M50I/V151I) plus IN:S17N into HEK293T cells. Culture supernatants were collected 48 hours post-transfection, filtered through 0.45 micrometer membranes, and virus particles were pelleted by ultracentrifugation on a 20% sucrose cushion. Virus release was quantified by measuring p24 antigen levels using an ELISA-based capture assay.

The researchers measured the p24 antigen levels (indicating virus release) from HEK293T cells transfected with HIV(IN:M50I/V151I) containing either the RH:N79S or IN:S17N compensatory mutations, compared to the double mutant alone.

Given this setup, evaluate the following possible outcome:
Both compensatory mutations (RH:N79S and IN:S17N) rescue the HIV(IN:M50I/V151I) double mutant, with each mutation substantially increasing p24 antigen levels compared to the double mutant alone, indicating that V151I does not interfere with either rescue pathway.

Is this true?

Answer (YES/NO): YES